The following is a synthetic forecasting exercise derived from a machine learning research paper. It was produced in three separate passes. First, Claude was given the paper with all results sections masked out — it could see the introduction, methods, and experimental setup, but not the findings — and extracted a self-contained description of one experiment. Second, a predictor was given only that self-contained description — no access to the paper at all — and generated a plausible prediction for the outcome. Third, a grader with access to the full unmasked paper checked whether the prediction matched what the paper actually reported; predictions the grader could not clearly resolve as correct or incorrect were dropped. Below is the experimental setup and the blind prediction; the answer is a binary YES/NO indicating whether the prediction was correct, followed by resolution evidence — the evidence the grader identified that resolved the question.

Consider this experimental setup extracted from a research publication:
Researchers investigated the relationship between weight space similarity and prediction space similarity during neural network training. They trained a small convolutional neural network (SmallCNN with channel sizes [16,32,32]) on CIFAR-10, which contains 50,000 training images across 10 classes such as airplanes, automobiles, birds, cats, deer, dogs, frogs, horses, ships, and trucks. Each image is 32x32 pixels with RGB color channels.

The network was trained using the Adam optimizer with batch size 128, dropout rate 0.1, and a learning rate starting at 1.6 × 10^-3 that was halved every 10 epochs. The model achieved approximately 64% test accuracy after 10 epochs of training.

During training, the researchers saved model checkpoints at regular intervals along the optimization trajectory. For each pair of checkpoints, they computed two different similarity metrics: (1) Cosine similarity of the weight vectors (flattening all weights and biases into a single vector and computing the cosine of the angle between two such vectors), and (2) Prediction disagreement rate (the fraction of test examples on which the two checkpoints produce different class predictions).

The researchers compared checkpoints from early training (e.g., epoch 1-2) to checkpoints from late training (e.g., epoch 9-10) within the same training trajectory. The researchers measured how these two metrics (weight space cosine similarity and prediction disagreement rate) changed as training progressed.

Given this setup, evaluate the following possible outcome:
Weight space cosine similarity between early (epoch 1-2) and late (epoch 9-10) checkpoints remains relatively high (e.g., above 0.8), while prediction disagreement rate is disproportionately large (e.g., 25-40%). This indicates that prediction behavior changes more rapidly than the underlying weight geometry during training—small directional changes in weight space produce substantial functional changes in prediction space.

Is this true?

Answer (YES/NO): NO